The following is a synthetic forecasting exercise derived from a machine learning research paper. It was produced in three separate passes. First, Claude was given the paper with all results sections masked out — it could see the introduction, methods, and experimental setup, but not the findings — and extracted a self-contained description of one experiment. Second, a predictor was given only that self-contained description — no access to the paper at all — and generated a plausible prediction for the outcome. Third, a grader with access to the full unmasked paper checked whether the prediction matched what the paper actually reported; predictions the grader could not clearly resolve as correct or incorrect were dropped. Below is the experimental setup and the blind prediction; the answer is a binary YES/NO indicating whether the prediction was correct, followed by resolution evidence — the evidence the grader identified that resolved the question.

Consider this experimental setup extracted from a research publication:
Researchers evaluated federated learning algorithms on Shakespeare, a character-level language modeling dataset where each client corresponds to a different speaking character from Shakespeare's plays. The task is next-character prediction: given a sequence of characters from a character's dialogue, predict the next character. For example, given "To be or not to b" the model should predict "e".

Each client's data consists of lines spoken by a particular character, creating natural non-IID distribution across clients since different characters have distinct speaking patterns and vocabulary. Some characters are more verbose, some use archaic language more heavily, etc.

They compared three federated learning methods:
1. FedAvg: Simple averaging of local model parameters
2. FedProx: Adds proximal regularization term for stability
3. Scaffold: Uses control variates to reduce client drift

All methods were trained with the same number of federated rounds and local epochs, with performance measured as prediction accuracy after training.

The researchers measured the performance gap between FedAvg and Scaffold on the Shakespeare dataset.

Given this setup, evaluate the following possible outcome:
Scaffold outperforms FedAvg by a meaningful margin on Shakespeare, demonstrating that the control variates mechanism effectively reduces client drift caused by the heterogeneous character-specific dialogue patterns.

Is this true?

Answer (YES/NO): YES